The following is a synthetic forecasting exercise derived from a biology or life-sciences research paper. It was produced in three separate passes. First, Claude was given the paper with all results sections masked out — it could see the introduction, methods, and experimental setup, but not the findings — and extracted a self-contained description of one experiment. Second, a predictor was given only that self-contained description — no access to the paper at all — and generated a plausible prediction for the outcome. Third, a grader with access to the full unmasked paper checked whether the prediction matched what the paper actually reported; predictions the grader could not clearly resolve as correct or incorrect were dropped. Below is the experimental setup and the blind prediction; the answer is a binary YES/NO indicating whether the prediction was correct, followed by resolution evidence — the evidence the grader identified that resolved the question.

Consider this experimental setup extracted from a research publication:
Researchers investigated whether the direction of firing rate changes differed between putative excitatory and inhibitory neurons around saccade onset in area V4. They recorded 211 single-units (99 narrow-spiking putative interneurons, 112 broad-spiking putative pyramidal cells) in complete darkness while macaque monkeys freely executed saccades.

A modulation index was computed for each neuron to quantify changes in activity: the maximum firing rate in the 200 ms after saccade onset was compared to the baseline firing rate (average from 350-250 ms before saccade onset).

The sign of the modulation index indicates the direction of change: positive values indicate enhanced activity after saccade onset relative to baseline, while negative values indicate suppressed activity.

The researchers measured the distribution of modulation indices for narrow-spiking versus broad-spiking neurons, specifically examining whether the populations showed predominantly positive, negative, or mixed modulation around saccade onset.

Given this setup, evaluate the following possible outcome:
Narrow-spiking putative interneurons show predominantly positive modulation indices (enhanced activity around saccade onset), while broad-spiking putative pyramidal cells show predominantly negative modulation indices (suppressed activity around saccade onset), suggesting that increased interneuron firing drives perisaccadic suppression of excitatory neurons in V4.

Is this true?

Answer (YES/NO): NO